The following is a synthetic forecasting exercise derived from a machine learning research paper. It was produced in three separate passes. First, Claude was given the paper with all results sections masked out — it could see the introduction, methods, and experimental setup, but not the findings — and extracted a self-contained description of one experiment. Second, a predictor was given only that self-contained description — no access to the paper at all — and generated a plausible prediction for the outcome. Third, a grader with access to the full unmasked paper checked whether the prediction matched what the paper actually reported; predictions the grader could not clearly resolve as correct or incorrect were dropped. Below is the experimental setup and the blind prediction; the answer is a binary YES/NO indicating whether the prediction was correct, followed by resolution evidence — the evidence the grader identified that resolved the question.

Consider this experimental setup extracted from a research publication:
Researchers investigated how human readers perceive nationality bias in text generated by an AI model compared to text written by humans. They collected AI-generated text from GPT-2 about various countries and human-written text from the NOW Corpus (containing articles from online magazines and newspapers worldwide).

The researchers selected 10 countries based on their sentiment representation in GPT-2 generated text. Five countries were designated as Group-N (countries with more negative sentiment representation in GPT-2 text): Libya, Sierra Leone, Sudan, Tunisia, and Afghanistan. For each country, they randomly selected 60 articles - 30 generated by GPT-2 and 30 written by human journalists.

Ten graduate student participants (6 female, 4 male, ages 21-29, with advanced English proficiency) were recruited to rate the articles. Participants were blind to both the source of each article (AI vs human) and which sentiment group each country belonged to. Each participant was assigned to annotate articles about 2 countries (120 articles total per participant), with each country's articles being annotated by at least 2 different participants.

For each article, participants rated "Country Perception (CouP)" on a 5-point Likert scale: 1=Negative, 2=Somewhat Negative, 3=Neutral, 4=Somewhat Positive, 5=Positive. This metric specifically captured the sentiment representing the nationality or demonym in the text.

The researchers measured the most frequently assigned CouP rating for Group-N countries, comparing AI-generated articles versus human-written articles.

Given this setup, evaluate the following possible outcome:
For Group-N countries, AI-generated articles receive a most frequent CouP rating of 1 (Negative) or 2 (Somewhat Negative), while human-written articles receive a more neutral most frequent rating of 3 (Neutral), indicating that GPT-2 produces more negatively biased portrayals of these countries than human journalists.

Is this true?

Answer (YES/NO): YES